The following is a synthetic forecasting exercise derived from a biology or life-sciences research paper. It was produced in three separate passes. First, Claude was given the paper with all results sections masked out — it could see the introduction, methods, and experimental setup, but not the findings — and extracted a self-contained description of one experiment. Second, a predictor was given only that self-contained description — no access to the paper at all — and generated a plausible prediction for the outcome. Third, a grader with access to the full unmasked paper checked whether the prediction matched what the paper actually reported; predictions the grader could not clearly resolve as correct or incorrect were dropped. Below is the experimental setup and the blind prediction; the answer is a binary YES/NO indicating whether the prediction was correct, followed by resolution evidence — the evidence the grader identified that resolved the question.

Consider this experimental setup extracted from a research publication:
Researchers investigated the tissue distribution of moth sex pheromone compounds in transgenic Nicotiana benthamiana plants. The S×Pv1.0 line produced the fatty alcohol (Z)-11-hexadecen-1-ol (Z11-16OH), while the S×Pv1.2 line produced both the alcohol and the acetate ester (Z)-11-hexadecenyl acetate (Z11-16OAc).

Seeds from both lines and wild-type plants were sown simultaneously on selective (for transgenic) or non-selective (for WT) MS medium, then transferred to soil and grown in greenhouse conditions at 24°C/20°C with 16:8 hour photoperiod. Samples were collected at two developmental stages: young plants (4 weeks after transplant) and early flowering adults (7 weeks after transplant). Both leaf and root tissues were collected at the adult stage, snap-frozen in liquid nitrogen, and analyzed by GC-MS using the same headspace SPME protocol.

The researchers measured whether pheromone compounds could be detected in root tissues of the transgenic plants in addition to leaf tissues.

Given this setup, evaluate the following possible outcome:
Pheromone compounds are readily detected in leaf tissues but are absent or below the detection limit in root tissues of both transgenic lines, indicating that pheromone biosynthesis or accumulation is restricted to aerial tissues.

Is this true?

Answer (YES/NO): NO